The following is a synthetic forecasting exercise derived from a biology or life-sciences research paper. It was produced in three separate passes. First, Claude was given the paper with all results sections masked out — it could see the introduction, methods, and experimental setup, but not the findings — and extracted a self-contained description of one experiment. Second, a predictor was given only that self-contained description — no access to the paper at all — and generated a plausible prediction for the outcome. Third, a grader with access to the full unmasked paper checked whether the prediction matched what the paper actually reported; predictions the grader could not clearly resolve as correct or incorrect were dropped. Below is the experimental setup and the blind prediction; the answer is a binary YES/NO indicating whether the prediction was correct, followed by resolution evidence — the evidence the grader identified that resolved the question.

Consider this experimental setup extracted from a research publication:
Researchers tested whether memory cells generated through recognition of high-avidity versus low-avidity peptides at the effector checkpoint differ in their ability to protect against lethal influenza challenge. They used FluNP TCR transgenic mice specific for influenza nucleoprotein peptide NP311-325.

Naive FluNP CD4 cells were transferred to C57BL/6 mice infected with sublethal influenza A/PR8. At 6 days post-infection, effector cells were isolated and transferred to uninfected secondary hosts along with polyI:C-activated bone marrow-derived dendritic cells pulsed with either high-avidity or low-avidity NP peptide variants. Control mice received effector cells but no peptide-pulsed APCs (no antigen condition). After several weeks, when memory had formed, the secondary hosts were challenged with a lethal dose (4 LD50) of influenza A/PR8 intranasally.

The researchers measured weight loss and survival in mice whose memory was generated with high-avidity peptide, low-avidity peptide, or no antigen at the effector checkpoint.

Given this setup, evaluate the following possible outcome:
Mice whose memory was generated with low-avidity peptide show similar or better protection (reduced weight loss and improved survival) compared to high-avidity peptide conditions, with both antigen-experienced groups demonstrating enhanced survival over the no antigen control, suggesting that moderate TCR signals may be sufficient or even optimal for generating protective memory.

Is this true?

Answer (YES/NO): NO